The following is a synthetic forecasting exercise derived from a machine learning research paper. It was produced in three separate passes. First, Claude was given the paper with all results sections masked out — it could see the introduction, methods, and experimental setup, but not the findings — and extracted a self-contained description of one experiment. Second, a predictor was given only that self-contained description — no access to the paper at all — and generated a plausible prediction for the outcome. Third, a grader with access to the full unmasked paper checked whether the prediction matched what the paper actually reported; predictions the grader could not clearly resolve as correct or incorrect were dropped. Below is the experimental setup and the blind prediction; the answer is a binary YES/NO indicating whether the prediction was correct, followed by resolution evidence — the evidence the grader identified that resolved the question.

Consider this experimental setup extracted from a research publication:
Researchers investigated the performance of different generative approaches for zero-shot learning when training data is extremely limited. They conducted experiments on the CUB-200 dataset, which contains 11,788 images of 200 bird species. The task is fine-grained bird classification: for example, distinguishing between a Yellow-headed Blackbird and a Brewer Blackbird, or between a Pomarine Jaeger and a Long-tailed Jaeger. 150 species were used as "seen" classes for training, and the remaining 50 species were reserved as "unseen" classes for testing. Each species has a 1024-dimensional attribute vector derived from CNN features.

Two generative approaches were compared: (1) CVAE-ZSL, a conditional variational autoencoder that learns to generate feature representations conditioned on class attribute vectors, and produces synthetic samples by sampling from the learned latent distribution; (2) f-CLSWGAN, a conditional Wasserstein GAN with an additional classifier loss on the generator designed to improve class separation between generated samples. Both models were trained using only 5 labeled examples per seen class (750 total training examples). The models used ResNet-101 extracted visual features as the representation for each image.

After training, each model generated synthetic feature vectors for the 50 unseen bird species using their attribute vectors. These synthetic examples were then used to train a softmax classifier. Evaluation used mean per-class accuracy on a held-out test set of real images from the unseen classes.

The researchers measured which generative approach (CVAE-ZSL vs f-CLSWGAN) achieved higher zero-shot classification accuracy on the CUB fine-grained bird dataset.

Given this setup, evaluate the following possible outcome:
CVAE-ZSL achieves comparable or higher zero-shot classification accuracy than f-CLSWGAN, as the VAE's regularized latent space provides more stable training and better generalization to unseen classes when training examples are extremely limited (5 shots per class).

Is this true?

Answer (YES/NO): YES